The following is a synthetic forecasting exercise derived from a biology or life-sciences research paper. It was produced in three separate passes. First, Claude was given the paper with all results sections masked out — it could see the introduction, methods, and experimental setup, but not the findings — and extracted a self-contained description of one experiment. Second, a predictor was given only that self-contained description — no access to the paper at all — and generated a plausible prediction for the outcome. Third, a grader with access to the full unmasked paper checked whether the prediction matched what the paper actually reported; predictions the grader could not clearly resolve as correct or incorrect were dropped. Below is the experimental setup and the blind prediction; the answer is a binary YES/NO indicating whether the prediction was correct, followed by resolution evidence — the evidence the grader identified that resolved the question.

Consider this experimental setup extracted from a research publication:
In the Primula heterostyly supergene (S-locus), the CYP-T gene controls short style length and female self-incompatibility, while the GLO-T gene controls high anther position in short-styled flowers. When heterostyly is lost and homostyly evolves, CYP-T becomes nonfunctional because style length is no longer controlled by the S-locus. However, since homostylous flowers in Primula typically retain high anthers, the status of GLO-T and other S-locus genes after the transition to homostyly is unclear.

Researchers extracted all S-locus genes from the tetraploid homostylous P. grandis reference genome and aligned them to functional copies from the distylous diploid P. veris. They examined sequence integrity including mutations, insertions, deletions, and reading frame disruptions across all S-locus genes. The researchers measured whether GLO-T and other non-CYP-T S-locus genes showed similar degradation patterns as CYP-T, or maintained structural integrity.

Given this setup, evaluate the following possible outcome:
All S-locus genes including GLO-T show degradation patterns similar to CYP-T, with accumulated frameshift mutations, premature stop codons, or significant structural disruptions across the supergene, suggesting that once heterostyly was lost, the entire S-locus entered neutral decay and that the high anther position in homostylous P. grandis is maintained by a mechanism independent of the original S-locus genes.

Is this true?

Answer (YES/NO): NO